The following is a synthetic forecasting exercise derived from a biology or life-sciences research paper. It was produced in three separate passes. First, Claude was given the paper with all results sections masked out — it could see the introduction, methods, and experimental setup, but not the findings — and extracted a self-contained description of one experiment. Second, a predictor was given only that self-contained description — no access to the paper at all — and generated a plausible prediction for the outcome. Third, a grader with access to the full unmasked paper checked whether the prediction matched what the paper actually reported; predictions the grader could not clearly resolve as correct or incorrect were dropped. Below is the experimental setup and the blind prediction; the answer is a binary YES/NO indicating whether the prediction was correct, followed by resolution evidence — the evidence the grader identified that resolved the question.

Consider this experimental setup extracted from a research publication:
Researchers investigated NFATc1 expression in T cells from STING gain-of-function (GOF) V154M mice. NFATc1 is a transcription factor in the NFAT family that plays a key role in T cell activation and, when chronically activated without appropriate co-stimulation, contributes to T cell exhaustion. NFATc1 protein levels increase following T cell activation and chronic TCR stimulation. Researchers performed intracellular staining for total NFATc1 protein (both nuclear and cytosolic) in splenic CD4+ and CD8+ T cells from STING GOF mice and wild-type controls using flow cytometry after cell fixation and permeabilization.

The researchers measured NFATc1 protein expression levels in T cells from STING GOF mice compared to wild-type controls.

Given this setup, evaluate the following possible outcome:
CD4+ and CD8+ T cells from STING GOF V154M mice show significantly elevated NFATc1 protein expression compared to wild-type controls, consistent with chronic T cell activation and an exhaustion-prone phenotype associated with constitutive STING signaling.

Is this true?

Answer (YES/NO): YES